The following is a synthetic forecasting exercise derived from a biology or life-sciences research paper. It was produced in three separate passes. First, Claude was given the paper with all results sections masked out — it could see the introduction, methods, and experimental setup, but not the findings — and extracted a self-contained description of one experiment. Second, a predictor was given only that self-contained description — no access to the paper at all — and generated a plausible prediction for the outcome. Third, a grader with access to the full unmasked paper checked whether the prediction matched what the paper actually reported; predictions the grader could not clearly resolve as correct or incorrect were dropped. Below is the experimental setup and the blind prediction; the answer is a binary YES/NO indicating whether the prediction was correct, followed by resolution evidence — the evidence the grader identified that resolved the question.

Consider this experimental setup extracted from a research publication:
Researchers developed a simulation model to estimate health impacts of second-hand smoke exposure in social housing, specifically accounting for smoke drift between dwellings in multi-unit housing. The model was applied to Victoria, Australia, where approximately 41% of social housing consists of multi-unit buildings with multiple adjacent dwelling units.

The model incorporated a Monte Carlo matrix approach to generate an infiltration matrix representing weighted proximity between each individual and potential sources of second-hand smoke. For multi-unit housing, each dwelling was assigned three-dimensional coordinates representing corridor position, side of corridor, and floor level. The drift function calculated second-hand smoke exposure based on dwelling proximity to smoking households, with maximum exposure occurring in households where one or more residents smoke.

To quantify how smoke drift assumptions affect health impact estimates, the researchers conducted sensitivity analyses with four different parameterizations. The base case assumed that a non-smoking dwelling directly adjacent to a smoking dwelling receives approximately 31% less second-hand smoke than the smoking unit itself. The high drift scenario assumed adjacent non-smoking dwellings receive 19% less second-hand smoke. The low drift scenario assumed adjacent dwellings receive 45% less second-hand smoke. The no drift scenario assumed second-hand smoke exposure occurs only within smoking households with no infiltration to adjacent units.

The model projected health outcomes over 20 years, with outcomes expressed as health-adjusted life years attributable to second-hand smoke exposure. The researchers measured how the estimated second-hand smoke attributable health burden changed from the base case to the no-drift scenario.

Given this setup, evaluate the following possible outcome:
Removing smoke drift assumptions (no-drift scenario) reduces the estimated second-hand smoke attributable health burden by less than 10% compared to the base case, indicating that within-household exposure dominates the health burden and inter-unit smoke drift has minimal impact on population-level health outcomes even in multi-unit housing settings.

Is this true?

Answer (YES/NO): NO